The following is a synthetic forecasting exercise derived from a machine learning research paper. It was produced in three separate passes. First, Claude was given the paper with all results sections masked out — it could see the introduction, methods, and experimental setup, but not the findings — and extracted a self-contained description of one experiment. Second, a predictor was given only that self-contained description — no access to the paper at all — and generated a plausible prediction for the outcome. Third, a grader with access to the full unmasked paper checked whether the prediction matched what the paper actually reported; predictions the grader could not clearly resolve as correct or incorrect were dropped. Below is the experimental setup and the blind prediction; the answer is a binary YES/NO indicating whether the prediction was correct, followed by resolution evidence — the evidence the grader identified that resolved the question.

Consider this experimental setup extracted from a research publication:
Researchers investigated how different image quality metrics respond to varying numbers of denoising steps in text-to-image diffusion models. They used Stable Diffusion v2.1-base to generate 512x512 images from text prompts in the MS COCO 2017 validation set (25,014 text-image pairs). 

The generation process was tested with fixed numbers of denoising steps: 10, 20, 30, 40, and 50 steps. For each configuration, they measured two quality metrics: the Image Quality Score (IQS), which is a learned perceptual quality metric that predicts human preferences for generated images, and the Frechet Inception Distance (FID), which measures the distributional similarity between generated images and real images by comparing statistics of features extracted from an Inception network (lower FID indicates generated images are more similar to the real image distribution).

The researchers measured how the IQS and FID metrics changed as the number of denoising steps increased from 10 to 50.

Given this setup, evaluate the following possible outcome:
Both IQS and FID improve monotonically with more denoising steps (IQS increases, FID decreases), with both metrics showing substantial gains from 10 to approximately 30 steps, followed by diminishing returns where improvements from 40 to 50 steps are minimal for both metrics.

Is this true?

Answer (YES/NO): NO